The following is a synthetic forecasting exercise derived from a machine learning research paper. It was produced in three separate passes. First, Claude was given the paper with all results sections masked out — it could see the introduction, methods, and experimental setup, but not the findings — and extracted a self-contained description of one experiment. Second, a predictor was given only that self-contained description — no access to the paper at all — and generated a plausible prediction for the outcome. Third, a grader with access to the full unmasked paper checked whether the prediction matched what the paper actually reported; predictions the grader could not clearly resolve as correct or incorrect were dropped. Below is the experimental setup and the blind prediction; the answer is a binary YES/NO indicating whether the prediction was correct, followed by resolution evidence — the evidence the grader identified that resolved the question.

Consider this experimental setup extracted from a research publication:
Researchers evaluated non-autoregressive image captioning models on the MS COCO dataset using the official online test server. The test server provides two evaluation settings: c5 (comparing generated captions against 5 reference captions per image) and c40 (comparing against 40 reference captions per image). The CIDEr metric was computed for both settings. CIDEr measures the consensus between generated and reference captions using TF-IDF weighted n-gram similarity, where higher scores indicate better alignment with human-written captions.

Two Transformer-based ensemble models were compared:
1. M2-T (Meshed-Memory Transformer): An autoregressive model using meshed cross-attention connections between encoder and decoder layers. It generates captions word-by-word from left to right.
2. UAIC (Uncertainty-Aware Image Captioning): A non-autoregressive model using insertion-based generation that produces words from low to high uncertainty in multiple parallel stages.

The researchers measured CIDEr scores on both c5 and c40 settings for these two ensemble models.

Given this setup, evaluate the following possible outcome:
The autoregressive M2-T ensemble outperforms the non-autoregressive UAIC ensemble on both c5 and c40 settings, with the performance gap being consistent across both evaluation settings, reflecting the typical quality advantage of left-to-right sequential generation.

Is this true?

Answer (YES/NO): NO